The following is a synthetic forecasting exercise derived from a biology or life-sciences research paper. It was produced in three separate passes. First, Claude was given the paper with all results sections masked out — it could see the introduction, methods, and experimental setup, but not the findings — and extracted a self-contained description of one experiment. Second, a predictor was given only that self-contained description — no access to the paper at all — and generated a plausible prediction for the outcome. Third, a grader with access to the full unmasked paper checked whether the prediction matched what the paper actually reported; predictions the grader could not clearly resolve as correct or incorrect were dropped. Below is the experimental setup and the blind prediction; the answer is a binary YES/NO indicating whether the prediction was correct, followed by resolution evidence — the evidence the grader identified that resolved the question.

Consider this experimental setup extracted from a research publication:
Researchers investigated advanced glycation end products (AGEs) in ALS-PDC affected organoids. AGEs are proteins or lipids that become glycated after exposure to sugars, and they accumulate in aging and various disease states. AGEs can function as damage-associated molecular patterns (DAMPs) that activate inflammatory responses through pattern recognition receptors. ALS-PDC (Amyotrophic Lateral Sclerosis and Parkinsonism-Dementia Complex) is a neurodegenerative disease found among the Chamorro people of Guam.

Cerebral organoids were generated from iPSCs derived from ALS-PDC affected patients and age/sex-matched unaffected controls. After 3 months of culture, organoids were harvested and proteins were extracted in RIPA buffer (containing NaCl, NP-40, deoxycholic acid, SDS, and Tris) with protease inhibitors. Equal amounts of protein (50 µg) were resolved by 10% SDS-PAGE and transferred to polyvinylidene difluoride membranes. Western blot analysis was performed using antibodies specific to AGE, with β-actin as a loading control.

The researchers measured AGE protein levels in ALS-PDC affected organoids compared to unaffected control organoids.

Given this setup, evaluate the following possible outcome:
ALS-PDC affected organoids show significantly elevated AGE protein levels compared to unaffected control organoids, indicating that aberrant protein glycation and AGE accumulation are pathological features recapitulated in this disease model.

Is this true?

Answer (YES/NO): YES